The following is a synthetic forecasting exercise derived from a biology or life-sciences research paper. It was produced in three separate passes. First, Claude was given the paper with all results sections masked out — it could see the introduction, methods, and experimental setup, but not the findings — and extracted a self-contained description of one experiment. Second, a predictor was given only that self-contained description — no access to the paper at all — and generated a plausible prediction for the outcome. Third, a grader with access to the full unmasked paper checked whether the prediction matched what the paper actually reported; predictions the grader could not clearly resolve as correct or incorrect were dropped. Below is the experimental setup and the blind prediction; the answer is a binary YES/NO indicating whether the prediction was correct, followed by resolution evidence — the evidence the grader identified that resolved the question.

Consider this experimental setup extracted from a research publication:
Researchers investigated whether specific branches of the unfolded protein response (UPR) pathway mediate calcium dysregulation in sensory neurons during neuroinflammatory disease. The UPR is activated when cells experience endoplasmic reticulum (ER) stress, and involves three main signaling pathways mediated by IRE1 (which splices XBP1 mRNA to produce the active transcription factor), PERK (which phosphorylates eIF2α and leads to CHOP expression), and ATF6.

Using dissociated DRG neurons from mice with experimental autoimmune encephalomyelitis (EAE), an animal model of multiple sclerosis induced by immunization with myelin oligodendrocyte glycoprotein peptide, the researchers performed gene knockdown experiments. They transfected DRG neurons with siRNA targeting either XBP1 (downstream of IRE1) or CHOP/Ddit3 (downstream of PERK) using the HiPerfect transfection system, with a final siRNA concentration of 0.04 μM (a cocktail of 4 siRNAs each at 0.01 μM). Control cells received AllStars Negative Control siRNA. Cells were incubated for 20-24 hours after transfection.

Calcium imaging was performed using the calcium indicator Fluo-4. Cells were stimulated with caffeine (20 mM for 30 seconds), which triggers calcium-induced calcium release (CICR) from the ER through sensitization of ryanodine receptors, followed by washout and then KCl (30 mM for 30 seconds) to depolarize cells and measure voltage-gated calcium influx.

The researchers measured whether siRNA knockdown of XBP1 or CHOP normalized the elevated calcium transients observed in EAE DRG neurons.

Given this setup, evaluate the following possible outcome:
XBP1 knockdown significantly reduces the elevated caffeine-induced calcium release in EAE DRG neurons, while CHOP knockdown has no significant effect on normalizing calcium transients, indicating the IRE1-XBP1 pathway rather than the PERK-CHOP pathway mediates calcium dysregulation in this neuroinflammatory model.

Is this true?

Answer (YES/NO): NO